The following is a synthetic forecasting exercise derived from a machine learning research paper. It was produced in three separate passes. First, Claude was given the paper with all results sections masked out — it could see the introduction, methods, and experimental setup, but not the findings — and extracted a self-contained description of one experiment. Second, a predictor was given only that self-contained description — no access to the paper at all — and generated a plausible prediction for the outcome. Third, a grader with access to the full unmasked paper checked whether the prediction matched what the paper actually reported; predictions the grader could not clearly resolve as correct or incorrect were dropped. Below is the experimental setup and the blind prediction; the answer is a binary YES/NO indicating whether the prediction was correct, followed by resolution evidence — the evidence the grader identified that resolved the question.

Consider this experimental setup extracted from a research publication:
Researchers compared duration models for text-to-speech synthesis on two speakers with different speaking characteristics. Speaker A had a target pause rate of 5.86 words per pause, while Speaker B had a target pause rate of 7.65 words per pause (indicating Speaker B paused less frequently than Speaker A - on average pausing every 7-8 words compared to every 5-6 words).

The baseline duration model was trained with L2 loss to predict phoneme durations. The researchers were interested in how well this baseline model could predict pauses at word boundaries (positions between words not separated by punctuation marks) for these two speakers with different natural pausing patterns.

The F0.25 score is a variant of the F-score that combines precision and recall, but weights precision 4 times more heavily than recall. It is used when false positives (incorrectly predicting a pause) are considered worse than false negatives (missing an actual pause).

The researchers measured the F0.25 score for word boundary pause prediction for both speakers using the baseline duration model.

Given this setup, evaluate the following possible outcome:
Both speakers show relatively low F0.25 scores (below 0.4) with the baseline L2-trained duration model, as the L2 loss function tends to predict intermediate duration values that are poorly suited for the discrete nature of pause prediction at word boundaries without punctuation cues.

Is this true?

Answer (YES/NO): NO